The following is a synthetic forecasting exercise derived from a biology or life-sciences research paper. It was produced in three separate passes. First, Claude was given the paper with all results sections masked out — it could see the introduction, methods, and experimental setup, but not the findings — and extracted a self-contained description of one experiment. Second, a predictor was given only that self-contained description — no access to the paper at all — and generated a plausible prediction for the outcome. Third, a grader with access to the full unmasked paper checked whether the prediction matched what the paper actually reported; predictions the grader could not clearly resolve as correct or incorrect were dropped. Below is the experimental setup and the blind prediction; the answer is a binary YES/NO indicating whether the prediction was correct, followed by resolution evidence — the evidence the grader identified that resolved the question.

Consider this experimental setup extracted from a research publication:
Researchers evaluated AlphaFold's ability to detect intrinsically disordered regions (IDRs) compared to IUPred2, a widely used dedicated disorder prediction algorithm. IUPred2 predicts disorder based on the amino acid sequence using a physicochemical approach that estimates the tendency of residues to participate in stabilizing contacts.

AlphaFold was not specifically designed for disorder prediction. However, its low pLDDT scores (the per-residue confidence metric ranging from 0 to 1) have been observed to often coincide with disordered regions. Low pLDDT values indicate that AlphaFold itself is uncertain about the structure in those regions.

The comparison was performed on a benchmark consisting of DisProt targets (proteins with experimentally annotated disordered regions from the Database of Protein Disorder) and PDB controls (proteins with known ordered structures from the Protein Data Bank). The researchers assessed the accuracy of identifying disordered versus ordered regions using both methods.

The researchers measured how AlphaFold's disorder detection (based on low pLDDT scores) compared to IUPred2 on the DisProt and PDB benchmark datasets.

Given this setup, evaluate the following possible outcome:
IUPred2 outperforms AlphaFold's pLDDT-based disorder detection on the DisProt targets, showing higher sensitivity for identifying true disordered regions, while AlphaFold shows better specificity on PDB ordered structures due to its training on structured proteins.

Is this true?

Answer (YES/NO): NO